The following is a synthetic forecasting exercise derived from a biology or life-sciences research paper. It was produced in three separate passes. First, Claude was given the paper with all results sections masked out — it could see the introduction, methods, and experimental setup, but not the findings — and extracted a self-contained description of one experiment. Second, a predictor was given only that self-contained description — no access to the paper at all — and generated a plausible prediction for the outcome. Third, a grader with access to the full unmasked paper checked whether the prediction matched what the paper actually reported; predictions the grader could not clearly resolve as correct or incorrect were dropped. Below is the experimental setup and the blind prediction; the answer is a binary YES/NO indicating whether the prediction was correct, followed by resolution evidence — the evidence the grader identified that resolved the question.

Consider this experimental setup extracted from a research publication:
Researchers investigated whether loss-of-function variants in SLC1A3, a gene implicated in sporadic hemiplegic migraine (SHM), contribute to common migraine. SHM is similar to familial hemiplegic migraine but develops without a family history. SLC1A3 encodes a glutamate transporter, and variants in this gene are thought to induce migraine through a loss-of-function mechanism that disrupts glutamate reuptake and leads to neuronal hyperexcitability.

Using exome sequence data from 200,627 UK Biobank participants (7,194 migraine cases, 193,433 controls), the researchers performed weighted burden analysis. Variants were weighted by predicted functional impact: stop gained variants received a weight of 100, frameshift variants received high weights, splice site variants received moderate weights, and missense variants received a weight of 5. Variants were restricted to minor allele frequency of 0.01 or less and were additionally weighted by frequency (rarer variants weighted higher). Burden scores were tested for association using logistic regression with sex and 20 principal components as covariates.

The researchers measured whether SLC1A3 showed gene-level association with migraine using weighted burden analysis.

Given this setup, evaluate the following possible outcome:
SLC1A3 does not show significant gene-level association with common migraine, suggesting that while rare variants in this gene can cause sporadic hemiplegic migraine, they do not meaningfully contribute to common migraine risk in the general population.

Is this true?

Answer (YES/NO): YES